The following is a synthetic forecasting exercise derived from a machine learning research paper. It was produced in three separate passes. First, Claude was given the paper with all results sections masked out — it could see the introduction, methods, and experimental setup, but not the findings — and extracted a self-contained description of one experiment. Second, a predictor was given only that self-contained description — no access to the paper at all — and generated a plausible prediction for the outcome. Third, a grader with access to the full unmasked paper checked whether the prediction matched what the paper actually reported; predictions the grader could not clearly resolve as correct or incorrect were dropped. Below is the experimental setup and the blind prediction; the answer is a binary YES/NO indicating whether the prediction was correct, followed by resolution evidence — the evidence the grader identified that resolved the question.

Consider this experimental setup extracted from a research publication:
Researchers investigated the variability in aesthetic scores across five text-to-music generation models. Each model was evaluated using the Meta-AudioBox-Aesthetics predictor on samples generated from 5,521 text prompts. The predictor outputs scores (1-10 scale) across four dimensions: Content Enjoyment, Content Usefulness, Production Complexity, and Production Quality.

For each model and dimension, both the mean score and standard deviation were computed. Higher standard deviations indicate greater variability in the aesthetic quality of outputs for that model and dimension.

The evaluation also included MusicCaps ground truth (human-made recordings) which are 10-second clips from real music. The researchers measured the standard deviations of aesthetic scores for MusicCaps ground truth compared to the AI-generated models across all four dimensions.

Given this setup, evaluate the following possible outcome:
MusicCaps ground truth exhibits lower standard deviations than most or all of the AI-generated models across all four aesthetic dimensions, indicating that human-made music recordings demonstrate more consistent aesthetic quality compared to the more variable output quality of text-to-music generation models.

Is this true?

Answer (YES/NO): NO